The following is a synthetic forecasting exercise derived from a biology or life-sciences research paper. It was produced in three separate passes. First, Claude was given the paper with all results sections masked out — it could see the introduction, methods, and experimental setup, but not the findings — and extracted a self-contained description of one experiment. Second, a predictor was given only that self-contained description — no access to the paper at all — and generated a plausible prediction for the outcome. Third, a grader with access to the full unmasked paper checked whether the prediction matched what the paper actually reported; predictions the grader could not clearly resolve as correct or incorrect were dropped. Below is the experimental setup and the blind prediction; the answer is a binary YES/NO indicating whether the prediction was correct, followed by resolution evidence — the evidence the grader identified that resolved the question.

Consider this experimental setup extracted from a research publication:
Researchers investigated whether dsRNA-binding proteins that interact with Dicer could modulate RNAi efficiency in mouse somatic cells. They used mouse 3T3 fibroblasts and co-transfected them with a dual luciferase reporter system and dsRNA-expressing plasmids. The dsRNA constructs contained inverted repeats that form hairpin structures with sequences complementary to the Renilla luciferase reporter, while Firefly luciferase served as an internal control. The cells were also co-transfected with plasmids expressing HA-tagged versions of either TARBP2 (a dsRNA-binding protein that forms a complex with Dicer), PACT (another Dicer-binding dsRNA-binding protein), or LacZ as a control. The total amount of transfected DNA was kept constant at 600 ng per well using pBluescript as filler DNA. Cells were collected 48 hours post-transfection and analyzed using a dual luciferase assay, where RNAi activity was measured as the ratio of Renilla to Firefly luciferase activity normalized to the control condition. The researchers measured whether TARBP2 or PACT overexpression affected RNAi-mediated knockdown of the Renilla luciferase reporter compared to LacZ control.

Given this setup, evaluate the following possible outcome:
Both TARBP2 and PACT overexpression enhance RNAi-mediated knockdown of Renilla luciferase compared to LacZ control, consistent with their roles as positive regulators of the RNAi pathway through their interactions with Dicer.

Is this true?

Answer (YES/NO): NO